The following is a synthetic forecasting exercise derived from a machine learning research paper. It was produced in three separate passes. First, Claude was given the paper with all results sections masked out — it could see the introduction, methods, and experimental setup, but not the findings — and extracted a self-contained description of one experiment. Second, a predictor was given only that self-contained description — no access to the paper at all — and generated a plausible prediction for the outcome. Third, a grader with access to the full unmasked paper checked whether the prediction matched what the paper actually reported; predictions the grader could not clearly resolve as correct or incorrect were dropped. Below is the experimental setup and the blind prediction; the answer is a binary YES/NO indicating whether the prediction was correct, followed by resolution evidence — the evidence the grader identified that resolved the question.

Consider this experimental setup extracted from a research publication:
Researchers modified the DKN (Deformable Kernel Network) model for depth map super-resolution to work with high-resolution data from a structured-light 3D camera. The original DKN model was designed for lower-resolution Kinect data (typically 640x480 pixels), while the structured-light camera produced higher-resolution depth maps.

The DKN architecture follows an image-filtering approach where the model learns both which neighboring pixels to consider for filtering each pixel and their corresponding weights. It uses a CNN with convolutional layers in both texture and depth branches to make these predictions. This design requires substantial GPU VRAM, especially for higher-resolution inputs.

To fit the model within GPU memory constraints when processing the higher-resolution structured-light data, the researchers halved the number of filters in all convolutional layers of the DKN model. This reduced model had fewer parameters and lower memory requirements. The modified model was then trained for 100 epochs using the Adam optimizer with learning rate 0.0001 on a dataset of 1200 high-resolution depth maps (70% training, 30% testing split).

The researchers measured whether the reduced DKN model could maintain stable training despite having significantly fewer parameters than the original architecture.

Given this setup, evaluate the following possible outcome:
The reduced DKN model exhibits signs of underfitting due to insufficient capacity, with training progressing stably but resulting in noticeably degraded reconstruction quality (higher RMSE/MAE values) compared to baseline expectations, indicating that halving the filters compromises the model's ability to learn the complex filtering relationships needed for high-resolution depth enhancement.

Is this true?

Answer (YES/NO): NO